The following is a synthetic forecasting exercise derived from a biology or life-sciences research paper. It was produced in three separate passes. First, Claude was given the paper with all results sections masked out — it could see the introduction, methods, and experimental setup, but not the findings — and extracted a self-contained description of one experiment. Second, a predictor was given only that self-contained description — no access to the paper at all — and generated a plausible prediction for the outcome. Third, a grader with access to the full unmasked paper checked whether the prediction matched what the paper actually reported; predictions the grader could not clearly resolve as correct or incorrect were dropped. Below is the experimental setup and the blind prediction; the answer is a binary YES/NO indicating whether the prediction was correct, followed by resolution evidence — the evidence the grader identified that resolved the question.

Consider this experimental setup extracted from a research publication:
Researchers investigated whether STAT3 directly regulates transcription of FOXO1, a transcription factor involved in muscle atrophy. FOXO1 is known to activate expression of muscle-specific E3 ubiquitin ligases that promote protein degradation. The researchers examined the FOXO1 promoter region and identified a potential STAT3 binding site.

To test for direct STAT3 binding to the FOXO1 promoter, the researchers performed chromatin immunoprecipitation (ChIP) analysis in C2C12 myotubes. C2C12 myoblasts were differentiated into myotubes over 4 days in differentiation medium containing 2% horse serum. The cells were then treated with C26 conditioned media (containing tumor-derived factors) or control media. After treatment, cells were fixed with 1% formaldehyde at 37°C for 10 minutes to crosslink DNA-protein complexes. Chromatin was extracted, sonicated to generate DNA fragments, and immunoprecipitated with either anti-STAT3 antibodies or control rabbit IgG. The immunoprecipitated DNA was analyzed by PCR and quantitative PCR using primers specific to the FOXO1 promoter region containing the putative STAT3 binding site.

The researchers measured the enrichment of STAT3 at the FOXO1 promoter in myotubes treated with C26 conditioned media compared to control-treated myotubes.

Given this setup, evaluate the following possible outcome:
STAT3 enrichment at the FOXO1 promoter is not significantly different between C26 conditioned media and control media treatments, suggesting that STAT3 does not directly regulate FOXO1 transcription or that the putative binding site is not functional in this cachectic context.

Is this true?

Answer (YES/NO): NO